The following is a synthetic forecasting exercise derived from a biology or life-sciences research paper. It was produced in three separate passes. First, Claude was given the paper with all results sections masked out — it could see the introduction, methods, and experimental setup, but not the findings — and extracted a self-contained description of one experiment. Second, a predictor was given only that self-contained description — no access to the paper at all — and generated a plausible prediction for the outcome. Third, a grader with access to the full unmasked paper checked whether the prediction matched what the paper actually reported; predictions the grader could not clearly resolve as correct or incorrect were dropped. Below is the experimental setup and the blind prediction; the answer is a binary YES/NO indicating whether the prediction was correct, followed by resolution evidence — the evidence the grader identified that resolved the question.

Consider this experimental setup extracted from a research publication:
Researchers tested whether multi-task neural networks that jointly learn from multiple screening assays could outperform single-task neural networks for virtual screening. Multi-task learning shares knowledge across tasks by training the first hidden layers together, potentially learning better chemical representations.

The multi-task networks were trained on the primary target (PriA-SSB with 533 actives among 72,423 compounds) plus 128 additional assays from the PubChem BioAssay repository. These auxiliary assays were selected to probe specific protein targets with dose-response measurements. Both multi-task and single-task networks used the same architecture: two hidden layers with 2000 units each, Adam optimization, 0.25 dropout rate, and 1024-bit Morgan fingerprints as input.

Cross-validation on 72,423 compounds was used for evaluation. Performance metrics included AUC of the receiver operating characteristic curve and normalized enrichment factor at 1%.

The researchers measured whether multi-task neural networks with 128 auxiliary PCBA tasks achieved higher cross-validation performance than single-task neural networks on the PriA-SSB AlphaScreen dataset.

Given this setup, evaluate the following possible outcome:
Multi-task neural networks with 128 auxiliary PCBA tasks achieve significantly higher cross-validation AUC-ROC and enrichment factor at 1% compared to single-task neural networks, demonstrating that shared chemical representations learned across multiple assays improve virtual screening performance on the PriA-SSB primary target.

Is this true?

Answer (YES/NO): NO